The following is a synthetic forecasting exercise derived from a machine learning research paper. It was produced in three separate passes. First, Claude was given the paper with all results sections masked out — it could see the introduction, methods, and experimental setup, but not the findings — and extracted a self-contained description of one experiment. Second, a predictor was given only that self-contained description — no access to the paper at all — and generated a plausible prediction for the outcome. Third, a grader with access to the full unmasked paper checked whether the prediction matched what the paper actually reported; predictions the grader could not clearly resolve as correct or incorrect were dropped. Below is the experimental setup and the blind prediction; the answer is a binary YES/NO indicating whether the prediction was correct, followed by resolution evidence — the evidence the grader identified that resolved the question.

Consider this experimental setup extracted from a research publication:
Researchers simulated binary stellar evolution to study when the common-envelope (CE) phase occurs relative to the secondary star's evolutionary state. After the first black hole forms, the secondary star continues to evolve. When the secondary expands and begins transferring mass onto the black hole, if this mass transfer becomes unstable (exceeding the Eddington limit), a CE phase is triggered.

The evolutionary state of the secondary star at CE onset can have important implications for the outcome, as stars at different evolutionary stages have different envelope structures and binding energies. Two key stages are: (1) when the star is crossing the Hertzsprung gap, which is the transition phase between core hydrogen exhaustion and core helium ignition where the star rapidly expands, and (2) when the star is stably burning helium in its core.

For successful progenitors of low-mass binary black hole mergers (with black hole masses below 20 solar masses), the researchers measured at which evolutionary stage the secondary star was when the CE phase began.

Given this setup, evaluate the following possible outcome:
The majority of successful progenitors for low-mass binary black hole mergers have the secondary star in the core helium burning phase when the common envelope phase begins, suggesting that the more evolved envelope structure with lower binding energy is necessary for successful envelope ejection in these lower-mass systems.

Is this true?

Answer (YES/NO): NO